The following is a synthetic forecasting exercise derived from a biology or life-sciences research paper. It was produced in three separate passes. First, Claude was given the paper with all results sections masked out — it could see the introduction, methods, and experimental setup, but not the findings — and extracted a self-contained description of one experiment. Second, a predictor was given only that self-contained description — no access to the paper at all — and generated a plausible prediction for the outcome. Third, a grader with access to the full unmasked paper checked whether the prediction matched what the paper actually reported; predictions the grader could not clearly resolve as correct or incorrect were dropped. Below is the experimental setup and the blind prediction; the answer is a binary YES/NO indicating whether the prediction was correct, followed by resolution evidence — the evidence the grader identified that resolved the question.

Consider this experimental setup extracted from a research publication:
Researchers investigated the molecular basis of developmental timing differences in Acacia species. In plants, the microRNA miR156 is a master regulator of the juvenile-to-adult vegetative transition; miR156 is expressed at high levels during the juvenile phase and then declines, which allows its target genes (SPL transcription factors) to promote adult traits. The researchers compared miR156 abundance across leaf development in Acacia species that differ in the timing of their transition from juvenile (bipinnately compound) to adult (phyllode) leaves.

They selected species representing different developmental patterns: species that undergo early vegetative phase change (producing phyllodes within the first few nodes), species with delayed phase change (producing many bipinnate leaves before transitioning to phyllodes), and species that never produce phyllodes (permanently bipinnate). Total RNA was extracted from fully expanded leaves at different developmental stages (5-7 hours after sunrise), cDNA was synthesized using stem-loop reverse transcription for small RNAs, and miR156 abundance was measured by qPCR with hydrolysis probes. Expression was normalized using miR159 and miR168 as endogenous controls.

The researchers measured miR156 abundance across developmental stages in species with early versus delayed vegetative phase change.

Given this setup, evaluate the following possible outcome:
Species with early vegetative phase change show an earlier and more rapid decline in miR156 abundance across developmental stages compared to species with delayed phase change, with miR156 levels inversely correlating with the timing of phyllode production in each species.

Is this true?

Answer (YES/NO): YES